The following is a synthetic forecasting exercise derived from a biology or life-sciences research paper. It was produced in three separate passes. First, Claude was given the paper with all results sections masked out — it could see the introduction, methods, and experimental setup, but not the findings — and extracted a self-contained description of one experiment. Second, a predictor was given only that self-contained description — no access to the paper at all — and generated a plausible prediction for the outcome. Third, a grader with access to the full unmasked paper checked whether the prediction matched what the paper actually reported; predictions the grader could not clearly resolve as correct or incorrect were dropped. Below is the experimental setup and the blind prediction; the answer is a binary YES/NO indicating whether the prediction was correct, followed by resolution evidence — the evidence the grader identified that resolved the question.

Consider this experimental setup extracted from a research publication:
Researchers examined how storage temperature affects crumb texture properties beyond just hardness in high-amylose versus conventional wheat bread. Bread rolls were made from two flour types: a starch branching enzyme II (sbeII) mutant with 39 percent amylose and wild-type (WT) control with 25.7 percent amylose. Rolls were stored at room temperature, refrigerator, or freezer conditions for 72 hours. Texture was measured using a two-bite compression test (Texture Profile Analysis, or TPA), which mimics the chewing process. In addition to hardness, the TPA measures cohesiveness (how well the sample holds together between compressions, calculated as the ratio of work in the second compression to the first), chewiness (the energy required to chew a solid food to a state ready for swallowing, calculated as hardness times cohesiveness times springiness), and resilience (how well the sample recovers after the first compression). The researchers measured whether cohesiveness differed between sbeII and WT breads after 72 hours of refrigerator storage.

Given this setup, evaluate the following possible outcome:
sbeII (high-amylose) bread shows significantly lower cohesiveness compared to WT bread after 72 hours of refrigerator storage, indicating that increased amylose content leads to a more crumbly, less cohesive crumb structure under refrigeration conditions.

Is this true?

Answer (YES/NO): NO